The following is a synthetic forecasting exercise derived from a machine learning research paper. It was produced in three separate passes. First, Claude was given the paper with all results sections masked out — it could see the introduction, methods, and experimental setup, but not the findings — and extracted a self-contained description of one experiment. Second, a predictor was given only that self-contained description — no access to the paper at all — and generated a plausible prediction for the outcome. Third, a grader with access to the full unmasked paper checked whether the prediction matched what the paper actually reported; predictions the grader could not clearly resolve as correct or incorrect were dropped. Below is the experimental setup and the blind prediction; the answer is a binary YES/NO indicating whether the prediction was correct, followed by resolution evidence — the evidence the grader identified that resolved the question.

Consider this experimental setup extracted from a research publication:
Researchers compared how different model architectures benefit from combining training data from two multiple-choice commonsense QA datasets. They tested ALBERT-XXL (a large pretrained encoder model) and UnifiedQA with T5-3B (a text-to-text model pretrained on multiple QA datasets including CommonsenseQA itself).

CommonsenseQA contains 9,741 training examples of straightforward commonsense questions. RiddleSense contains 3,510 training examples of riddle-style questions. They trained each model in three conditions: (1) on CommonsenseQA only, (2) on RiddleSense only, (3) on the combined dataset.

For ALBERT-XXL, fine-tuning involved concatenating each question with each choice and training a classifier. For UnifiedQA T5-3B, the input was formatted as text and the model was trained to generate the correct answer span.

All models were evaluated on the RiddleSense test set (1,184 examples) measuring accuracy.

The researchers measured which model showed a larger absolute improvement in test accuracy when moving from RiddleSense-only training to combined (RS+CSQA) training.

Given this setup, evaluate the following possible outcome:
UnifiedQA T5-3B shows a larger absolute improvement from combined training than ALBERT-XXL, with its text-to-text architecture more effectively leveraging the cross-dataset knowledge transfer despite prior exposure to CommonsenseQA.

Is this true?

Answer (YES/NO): NO